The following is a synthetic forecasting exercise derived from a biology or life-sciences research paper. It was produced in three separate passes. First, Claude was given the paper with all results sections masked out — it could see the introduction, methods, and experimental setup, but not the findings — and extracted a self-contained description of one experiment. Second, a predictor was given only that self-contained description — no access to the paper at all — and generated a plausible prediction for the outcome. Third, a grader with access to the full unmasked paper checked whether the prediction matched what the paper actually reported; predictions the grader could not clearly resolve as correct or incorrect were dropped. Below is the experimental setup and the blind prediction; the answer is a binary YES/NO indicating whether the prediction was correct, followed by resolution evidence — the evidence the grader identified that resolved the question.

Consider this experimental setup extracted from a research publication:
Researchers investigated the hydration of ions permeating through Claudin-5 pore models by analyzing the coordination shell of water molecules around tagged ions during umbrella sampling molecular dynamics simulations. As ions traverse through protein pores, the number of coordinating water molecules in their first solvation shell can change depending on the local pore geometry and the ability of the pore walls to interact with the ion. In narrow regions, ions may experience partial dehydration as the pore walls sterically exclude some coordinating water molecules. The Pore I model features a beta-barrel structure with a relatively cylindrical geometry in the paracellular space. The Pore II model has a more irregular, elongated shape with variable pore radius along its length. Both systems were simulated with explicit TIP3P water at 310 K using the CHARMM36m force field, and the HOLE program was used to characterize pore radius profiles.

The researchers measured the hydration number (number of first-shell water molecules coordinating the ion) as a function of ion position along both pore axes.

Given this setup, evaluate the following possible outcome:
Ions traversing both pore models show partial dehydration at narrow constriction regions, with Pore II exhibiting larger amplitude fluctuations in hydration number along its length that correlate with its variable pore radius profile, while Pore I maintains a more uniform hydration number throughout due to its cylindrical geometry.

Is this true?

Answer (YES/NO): NO